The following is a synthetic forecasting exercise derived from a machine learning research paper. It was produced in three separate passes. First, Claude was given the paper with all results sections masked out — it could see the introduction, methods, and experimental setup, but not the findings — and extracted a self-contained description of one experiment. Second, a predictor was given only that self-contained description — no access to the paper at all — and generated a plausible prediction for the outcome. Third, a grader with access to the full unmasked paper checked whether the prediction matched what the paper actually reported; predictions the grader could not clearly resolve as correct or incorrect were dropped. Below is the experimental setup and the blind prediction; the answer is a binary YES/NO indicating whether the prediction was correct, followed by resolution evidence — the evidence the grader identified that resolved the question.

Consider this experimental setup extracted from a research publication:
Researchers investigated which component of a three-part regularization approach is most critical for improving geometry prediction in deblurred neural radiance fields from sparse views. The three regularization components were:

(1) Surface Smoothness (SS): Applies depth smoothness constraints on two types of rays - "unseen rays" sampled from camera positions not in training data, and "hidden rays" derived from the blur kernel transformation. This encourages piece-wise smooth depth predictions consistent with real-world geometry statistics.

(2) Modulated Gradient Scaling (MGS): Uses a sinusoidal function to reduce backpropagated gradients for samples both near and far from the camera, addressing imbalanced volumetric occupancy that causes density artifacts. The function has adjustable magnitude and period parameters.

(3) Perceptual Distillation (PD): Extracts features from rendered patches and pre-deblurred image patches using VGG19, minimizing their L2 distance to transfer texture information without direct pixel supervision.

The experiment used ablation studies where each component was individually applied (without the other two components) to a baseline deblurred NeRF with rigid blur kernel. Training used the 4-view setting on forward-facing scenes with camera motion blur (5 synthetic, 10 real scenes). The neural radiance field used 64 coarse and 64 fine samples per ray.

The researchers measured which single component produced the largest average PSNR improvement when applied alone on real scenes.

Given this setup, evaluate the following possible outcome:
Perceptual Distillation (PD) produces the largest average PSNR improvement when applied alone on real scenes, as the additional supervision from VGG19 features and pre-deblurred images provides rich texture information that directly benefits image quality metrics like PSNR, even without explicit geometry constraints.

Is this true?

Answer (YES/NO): NO